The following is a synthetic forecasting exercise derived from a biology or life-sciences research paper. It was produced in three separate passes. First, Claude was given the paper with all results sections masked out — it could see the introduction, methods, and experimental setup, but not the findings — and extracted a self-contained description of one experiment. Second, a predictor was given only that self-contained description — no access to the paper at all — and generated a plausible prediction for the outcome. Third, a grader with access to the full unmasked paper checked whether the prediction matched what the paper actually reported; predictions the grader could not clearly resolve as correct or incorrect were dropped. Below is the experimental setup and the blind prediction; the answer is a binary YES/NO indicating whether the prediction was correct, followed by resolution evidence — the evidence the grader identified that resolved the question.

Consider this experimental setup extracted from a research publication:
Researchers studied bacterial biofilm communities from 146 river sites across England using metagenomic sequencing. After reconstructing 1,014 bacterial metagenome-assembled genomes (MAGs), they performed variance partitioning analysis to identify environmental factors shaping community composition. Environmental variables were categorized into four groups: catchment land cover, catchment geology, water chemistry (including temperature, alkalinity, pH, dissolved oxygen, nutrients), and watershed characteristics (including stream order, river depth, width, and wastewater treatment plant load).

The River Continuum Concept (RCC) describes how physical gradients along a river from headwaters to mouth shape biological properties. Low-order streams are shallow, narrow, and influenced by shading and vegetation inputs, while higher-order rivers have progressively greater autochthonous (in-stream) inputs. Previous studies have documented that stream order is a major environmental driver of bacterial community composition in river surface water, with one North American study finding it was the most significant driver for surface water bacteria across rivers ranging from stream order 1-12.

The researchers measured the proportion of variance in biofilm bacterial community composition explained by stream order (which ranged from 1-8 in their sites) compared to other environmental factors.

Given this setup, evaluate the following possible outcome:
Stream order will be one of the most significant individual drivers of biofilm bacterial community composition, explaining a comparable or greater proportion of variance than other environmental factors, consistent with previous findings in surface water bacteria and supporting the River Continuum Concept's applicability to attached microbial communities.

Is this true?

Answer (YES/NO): NO